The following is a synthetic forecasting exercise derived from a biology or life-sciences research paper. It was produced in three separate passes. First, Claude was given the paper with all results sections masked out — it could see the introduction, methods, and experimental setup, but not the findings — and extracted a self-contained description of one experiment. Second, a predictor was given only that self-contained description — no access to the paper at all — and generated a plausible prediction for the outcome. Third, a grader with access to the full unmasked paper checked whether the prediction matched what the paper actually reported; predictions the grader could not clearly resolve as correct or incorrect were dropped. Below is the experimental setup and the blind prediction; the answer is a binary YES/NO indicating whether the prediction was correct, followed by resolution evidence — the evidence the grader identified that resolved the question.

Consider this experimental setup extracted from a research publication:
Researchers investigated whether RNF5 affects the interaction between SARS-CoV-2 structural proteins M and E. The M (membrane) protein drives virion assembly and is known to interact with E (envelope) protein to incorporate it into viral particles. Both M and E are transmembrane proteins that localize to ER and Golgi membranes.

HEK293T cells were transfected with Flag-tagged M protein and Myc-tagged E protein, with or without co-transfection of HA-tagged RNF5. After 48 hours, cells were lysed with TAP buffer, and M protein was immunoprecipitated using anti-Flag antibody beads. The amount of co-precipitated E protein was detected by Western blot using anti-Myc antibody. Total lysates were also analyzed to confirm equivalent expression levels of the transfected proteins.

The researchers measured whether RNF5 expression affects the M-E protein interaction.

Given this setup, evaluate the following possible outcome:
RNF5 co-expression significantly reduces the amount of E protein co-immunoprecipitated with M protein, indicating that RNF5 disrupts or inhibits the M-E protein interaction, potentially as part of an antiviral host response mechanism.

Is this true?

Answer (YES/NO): NO